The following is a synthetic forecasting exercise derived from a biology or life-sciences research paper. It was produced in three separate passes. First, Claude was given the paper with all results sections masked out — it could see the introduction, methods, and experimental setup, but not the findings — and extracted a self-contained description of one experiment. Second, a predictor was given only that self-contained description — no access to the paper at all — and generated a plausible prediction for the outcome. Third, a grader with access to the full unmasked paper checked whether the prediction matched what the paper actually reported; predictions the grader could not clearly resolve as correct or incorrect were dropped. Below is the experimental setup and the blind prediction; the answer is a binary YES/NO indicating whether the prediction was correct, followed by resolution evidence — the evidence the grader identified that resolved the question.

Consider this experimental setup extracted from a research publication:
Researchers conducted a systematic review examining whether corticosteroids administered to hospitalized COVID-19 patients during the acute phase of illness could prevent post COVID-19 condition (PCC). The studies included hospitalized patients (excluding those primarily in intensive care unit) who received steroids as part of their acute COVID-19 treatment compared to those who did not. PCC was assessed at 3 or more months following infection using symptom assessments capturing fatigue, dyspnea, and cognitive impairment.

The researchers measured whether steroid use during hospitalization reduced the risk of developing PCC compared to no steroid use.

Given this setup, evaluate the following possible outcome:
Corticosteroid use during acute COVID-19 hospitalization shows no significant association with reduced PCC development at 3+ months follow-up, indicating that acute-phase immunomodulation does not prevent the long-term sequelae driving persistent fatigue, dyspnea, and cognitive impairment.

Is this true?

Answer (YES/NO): YES